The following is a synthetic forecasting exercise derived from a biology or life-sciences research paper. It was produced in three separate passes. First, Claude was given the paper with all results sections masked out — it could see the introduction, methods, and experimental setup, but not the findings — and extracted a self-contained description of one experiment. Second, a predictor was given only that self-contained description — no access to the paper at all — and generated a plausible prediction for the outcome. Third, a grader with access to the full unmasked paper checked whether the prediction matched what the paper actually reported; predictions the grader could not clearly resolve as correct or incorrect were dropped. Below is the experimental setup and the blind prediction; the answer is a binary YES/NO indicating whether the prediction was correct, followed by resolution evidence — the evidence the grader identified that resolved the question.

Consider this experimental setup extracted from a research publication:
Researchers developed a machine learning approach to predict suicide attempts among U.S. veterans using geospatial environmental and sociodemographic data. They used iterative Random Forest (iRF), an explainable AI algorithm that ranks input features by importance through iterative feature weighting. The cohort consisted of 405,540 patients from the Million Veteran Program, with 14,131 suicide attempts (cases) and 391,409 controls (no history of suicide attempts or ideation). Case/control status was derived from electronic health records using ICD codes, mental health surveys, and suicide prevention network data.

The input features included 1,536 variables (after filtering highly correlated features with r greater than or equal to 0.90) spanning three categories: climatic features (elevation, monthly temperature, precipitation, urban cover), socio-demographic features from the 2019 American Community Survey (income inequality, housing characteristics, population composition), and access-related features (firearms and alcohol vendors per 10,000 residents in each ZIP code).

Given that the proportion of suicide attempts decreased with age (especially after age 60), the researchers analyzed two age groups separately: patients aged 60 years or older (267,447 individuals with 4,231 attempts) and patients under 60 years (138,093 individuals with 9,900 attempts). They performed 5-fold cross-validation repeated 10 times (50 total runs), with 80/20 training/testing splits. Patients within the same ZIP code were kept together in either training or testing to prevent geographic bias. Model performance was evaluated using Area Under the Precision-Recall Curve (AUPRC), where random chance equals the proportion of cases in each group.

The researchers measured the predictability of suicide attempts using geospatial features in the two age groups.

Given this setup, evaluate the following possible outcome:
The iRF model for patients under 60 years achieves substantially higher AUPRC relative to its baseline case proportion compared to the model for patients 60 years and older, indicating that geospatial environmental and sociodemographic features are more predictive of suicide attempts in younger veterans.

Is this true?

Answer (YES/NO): YES